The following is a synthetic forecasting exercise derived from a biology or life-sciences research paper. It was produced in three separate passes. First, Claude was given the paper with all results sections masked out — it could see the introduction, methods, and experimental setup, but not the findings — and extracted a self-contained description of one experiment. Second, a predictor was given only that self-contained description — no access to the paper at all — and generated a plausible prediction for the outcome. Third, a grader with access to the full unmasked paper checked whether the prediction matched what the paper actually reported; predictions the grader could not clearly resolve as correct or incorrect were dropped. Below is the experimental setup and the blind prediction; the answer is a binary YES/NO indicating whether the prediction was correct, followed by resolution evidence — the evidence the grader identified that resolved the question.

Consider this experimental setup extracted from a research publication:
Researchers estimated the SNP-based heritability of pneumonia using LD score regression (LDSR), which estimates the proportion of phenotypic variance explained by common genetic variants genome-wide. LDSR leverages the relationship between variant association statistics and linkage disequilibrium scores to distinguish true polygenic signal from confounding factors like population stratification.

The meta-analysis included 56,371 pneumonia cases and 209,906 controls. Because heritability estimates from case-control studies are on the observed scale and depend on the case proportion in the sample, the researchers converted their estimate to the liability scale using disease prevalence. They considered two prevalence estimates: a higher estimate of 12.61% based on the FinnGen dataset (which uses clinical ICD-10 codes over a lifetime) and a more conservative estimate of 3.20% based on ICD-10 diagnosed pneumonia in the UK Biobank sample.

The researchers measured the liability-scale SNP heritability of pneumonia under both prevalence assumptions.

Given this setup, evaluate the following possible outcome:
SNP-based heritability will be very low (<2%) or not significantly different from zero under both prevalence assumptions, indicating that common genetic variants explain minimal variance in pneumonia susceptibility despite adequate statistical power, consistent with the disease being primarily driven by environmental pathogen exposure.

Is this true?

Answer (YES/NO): NO